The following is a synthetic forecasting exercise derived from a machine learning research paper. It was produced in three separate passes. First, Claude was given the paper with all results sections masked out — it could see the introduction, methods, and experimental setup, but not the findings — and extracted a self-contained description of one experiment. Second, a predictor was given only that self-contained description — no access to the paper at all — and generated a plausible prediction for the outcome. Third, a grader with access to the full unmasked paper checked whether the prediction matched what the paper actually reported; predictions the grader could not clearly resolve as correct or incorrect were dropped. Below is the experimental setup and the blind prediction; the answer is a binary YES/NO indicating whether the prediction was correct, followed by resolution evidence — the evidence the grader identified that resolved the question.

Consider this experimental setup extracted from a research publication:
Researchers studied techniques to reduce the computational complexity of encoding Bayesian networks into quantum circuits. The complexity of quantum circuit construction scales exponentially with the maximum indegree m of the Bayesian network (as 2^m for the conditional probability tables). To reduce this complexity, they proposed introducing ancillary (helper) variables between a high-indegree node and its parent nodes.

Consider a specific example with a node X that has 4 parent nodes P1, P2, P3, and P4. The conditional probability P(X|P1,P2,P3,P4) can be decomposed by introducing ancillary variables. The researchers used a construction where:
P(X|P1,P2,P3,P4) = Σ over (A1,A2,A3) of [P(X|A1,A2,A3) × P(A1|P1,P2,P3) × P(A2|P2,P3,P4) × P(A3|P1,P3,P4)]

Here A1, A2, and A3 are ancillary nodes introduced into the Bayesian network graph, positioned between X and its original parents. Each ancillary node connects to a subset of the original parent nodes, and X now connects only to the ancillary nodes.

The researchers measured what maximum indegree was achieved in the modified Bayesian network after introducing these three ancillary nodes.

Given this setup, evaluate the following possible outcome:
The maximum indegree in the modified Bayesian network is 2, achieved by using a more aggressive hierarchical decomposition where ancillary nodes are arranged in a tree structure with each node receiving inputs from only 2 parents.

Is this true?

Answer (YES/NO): NO